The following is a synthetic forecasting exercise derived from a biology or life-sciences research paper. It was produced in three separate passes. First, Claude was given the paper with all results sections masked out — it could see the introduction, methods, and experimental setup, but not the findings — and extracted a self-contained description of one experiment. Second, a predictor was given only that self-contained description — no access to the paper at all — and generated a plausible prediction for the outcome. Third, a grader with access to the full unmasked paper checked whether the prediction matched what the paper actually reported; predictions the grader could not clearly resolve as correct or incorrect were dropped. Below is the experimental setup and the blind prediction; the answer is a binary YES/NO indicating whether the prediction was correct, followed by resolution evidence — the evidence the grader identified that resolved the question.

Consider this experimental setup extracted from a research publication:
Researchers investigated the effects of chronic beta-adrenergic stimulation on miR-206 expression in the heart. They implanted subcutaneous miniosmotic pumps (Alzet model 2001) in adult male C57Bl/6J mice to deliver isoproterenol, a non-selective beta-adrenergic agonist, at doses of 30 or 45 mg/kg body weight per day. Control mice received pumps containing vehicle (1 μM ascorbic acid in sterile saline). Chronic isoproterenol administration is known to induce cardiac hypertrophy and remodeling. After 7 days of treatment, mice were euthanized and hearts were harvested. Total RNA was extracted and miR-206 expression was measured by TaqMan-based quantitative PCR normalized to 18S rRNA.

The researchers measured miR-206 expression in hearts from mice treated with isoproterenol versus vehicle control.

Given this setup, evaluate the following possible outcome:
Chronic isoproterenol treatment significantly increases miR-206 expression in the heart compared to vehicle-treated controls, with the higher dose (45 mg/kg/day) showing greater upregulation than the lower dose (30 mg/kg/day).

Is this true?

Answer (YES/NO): YES